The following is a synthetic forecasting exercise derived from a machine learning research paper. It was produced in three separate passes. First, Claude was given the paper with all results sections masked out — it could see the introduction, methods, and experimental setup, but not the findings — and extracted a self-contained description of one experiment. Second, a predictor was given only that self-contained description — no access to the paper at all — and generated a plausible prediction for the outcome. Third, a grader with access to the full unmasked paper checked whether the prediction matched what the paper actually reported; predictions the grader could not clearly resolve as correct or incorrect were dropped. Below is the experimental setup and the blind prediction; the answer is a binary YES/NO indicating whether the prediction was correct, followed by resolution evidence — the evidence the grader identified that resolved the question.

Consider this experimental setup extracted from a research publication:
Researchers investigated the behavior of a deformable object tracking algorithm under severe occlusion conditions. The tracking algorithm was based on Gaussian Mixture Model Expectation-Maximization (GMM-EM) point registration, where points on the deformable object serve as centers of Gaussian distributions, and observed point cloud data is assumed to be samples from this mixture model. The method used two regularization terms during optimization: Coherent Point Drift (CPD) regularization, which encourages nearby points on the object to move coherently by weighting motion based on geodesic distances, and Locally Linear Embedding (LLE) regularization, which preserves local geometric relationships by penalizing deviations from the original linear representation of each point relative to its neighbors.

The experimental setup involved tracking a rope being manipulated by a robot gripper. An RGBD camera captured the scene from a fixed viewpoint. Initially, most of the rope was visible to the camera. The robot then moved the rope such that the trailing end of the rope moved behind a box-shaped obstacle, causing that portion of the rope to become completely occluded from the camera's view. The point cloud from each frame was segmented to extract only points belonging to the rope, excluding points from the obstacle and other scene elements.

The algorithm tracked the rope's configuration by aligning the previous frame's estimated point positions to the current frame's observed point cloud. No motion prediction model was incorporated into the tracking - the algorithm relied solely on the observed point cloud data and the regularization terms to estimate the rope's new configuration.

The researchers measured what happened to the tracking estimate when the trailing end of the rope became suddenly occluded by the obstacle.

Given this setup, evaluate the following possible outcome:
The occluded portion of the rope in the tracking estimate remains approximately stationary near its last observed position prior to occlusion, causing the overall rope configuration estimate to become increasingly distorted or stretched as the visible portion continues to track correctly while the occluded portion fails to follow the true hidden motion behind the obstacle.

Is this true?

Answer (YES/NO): NO